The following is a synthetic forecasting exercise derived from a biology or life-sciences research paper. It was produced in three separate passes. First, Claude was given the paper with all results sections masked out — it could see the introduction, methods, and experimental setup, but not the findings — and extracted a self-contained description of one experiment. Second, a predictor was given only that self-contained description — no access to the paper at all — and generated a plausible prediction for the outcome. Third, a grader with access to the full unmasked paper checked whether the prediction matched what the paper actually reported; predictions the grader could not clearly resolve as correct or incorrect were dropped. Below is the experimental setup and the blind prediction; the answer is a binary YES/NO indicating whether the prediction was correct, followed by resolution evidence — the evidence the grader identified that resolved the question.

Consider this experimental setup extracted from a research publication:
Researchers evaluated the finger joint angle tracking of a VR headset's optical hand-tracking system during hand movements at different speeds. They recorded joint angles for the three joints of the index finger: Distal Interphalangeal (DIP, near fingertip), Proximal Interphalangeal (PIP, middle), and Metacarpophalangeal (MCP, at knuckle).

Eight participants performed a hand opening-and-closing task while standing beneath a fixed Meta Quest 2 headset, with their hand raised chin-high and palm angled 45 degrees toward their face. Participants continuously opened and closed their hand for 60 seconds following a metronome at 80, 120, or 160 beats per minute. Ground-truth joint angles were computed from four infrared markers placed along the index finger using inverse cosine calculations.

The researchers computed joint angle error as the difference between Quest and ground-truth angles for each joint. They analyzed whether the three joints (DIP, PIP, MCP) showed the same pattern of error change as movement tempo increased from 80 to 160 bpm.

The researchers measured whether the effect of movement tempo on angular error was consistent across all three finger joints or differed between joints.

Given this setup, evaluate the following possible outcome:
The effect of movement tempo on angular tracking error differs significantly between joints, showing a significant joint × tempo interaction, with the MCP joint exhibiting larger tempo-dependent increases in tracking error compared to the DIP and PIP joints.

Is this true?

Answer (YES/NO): YES